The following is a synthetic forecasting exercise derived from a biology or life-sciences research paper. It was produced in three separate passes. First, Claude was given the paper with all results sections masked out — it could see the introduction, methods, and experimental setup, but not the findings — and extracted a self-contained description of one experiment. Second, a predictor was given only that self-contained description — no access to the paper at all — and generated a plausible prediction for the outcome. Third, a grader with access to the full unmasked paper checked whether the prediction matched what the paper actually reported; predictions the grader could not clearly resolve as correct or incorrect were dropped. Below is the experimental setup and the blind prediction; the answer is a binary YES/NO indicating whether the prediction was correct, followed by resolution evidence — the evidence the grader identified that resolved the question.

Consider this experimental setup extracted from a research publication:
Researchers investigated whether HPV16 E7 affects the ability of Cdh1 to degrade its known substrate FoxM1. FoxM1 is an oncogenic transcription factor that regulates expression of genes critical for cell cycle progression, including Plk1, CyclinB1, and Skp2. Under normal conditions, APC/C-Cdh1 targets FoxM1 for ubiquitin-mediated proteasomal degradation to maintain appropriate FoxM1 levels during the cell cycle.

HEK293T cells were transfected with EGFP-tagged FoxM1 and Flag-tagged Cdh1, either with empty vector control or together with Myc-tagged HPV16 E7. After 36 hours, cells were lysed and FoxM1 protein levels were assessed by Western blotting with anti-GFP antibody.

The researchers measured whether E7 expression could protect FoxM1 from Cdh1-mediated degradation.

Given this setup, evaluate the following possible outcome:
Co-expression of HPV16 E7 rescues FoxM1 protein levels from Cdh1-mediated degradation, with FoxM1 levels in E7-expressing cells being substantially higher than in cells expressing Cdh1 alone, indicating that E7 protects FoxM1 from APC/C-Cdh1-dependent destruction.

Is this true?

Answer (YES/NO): YES